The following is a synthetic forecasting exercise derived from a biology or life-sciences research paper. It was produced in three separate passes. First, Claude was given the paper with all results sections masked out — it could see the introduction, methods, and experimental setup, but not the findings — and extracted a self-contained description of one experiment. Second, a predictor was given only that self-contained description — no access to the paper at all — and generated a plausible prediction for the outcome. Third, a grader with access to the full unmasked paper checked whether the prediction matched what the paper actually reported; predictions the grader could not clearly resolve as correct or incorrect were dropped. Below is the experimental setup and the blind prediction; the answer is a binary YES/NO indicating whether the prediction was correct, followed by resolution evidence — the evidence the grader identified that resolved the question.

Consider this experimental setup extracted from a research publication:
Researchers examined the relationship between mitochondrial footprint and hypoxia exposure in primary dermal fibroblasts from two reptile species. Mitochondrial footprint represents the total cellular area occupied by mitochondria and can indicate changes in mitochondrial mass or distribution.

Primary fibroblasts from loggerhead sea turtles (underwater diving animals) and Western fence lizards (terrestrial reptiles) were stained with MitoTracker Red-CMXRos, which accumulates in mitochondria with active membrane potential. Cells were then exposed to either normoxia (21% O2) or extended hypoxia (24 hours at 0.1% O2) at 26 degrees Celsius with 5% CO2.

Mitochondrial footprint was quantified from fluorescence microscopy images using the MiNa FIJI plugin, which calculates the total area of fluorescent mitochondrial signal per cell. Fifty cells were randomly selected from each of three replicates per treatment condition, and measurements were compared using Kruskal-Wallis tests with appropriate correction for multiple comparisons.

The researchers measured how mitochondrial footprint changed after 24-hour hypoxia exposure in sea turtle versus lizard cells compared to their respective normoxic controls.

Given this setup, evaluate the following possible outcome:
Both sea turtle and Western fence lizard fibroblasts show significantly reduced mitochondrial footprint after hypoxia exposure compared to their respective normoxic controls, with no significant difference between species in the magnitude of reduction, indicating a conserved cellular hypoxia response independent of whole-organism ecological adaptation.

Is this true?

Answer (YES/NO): NO